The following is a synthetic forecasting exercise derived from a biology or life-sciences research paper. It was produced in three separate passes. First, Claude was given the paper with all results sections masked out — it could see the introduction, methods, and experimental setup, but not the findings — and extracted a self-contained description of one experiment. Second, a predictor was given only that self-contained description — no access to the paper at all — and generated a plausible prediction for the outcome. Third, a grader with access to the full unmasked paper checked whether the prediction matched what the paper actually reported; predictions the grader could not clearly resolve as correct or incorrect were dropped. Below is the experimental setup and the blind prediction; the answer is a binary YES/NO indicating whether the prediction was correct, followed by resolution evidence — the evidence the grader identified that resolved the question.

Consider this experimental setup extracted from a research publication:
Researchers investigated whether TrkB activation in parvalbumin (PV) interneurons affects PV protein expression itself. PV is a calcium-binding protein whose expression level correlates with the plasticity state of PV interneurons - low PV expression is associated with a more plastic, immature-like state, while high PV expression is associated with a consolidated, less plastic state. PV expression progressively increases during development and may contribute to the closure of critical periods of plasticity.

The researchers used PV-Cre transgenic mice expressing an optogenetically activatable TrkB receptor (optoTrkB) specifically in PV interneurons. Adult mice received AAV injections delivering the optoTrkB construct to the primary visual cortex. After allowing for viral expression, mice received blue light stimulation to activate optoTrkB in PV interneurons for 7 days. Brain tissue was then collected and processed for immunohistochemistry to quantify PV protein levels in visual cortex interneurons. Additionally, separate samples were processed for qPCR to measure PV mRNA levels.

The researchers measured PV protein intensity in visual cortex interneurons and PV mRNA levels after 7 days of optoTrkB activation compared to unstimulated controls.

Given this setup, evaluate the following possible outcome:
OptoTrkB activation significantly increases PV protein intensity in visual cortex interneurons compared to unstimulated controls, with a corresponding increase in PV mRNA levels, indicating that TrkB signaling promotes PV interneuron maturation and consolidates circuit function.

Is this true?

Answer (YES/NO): NO